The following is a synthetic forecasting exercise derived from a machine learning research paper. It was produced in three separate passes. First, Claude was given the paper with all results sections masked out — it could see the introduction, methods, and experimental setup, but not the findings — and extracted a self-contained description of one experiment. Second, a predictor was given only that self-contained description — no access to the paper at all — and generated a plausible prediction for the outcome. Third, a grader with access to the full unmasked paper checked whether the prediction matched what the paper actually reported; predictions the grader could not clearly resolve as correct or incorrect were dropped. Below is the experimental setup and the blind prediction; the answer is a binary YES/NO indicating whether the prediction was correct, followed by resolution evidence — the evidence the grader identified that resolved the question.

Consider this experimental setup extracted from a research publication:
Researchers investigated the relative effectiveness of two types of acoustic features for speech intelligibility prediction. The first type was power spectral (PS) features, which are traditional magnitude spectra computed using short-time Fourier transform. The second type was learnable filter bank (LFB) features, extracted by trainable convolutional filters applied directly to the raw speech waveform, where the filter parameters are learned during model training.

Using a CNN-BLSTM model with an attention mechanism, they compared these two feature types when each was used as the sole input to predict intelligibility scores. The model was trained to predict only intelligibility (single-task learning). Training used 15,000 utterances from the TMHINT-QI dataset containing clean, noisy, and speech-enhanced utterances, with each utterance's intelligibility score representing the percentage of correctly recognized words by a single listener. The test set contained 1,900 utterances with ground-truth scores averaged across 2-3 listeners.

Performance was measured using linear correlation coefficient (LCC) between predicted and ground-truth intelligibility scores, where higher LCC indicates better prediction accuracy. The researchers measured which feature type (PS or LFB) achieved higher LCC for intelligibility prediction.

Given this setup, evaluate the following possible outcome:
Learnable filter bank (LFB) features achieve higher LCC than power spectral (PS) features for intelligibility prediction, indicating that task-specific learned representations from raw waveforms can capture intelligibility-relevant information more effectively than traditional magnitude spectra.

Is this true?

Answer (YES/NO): NO